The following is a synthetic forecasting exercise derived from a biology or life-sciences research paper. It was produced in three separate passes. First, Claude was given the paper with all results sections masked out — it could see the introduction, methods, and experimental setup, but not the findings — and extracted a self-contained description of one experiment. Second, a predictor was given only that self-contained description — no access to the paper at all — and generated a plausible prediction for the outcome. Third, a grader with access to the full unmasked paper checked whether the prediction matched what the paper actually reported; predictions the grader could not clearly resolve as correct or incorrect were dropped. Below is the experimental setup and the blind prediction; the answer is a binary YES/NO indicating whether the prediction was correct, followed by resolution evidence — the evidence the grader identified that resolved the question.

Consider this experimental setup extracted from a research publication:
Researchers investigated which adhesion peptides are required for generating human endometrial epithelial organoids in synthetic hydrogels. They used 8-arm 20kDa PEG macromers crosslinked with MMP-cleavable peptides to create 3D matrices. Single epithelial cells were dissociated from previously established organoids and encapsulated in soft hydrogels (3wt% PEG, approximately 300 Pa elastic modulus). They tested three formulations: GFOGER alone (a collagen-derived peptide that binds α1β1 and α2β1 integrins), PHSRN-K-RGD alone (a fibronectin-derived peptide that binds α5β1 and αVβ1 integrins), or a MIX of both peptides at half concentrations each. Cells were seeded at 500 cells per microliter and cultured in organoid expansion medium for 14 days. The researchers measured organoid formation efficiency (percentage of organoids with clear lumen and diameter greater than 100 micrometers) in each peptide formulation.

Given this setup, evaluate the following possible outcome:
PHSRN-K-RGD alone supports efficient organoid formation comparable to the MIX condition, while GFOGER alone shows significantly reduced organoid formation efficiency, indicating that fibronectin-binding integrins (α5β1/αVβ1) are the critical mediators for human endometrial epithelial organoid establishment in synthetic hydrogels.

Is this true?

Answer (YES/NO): NO